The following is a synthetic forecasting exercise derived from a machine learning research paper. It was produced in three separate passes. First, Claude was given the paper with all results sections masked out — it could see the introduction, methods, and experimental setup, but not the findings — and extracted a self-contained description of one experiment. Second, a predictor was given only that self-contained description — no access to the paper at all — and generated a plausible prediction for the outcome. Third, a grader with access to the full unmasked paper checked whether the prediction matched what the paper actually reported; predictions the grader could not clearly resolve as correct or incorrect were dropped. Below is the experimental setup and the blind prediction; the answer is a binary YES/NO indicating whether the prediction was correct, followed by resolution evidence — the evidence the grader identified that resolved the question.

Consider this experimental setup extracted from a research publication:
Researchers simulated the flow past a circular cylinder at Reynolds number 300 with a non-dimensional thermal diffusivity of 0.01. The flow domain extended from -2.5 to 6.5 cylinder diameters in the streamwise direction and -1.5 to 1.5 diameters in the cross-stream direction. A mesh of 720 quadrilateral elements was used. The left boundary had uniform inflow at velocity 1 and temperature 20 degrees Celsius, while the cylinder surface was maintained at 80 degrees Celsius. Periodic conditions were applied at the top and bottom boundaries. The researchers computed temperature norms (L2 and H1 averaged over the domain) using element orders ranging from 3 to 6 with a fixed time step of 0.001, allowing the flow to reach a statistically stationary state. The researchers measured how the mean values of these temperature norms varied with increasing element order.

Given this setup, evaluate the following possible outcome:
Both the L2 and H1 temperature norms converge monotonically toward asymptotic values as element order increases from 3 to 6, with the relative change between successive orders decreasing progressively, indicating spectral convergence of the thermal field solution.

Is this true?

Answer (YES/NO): NO